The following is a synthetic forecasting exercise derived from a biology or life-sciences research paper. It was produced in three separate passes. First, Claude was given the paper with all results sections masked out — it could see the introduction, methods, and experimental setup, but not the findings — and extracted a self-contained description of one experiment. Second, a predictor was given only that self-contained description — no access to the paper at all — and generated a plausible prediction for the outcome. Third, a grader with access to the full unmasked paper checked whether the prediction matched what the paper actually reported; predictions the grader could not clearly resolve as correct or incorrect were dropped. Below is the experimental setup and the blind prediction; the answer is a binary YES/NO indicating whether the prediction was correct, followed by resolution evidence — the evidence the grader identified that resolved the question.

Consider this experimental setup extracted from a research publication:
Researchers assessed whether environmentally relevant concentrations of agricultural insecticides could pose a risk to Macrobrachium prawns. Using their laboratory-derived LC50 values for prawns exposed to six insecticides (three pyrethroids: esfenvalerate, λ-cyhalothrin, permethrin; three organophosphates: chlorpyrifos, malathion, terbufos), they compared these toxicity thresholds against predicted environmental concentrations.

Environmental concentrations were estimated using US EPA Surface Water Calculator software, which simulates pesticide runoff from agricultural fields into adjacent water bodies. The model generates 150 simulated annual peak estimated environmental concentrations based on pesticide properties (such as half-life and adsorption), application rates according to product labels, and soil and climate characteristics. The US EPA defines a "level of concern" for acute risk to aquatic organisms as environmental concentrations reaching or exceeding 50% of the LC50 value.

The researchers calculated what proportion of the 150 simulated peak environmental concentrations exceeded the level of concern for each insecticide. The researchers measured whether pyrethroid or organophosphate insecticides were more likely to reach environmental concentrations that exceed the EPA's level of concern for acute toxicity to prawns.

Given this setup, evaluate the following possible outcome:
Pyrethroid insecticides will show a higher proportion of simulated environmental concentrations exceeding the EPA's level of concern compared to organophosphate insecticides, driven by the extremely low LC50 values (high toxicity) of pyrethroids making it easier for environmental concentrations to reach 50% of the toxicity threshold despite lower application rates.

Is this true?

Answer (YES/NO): YES